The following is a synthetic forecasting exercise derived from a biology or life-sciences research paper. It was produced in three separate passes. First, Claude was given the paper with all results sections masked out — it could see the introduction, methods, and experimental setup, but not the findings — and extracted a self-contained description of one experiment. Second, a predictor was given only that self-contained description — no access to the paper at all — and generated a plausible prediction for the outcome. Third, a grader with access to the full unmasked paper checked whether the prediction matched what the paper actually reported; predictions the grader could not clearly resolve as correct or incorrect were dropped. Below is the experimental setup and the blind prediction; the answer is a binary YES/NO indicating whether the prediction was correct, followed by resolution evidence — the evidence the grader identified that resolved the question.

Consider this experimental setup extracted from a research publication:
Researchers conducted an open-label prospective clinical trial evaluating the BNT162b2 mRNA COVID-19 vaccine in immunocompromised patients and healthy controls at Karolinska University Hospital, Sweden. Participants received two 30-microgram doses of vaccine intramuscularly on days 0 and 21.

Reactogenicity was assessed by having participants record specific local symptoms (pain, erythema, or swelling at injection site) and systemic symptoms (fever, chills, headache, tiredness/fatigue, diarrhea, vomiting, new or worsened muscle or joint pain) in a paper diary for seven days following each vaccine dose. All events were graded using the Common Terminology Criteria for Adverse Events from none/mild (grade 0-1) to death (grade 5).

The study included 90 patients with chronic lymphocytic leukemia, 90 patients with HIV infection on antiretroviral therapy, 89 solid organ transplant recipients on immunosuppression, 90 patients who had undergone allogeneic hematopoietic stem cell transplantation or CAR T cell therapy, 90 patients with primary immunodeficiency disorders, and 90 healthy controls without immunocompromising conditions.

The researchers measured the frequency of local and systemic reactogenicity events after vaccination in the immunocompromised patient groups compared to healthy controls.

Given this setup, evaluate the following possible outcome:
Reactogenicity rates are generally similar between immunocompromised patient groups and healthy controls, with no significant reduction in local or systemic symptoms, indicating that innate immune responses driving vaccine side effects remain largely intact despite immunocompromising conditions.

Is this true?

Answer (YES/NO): NO